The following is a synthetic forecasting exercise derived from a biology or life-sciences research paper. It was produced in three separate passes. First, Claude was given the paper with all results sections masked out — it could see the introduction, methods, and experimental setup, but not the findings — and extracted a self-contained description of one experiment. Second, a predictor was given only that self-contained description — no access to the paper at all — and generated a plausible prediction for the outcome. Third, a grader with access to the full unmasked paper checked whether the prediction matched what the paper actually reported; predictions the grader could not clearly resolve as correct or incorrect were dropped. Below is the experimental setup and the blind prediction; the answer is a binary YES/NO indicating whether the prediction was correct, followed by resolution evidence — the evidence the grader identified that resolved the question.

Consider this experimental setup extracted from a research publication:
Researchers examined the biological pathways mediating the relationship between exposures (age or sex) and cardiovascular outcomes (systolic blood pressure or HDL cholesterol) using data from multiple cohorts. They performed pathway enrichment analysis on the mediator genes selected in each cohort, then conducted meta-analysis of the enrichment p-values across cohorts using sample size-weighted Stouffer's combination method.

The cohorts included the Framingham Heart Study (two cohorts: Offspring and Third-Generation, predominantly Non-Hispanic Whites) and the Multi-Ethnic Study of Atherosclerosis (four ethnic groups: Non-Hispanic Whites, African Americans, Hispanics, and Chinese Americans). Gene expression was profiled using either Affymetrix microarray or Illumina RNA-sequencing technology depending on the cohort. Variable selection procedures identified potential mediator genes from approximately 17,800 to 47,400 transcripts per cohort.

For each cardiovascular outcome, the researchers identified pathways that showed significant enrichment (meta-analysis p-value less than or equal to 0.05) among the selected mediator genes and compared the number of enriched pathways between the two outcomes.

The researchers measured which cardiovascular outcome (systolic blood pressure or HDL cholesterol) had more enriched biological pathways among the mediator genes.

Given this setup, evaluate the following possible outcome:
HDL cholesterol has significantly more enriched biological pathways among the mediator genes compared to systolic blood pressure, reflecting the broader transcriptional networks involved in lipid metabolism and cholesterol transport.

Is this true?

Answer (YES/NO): YES